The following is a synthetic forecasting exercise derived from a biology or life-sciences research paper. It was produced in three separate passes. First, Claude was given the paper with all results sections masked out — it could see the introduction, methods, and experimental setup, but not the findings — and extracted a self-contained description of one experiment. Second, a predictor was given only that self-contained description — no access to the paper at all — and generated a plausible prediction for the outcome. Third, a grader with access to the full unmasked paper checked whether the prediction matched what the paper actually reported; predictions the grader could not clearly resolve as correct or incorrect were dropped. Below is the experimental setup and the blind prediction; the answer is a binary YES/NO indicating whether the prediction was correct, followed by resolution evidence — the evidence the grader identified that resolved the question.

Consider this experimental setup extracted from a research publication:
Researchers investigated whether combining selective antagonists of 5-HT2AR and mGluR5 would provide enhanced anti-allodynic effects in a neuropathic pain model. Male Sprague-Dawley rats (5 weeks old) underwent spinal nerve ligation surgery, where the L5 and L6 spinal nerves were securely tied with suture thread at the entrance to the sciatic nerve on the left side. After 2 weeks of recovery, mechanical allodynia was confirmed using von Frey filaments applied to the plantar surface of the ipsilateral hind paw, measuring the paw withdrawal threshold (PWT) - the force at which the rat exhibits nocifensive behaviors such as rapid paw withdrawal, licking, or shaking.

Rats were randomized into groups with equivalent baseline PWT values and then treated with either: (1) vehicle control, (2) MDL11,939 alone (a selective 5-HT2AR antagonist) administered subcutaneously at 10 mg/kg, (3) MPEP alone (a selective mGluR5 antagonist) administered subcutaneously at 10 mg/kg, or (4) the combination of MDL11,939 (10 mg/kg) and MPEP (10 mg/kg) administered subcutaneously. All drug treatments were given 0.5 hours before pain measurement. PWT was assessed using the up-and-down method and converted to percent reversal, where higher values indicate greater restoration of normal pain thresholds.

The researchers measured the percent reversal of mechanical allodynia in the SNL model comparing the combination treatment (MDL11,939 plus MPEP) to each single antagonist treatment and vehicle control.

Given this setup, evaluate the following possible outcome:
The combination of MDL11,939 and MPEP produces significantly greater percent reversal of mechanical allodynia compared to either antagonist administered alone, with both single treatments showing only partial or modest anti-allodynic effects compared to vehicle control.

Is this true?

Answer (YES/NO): YES